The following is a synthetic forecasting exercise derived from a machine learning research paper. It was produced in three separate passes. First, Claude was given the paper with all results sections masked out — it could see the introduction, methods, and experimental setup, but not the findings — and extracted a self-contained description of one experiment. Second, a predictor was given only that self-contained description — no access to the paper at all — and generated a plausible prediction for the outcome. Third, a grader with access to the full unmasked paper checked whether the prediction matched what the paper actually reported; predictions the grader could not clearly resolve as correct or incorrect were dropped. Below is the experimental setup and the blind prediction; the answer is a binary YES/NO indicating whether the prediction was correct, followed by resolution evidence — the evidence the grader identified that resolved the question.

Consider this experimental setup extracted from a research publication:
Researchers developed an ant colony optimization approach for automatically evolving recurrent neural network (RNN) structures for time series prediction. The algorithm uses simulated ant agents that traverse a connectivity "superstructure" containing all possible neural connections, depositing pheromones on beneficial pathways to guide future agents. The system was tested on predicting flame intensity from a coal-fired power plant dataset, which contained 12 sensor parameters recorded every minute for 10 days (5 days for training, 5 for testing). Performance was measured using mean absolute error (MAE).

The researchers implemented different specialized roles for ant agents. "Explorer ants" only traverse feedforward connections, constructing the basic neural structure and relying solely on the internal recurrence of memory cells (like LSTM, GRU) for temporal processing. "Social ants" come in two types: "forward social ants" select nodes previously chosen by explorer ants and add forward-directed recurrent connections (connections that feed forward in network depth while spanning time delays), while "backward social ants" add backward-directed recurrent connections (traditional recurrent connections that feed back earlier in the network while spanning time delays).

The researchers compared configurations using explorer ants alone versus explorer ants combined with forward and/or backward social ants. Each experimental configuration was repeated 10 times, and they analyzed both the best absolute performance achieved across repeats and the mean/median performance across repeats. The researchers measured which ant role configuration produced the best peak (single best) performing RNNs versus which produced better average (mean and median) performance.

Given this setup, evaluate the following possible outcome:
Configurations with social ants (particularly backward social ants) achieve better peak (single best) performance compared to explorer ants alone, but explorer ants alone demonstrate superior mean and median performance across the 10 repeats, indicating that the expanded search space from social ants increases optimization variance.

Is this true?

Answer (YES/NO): NO